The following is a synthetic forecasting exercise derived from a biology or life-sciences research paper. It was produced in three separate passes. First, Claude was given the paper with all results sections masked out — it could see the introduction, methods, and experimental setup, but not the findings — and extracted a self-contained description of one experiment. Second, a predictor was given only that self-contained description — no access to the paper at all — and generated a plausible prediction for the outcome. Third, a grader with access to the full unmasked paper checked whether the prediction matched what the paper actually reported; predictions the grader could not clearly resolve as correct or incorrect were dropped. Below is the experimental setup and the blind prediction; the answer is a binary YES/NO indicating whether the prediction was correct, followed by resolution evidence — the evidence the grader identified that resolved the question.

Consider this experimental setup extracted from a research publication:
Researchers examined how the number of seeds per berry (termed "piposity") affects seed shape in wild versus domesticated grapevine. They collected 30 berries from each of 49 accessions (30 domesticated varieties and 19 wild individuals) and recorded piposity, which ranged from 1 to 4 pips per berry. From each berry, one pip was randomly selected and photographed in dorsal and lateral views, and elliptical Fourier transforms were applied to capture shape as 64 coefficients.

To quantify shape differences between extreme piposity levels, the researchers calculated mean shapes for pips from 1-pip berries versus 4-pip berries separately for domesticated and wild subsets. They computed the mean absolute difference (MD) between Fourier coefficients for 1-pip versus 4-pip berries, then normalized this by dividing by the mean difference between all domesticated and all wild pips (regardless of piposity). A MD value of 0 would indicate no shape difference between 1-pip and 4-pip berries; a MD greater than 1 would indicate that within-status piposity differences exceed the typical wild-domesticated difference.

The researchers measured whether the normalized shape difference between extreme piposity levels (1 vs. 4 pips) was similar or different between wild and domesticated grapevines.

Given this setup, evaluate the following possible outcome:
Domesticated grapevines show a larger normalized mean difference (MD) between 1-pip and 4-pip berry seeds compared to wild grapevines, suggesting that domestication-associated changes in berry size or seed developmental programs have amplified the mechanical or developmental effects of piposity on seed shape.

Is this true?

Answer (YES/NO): NO